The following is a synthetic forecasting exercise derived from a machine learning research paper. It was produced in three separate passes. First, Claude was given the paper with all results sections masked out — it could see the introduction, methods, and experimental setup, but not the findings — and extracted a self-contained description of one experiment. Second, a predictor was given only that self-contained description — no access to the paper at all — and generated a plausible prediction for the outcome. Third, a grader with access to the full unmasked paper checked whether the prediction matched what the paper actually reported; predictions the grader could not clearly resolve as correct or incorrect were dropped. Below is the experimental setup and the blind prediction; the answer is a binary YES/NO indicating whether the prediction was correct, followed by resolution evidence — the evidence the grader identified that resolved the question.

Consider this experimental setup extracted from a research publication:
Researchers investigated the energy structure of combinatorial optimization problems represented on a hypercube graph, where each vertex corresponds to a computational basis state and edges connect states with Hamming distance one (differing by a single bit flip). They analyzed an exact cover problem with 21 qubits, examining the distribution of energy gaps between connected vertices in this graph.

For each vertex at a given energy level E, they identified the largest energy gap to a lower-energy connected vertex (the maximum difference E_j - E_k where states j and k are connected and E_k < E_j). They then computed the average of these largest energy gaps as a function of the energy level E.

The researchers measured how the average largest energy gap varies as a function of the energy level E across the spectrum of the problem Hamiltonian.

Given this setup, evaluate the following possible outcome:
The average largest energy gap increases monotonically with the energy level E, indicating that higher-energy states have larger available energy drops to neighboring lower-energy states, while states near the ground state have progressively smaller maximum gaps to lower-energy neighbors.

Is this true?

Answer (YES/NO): YES